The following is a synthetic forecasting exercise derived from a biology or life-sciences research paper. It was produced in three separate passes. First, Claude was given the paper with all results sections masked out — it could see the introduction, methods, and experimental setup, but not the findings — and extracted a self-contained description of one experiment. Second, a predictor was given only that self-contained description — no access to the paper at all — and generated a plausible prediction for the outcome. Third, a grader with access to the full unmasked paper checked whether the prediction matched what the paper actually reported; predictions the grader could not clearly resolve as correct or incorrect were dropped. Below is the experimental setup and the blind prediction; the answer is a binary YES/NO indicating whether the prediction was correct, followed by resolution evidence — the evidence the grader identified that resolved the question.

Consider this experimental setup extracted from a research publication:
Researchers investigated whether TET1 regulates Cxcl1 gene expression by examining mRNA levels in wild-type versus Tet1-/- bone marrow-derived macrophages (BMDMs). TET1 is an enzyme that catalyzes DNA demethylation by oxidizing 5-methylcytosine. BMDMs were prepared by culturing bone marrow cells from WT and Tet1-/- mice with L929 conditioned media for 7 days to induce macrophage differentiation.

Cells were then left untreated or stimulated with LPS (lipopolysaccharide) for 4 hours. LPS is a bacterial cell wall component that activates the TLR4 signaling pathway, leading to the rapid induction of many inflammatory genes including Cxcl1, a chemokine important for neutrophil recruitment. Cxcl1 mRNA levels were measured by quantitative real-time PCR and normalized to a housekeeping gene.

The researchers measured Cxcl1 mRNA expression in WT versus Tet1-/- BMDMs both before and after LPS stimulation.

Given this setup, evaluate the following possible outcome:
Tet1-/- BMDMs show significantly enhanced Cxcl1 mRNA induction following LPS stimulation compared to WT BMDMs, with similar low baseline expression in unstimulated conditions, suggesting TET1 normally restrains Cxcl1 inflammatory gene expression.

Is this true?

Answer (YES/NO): NO